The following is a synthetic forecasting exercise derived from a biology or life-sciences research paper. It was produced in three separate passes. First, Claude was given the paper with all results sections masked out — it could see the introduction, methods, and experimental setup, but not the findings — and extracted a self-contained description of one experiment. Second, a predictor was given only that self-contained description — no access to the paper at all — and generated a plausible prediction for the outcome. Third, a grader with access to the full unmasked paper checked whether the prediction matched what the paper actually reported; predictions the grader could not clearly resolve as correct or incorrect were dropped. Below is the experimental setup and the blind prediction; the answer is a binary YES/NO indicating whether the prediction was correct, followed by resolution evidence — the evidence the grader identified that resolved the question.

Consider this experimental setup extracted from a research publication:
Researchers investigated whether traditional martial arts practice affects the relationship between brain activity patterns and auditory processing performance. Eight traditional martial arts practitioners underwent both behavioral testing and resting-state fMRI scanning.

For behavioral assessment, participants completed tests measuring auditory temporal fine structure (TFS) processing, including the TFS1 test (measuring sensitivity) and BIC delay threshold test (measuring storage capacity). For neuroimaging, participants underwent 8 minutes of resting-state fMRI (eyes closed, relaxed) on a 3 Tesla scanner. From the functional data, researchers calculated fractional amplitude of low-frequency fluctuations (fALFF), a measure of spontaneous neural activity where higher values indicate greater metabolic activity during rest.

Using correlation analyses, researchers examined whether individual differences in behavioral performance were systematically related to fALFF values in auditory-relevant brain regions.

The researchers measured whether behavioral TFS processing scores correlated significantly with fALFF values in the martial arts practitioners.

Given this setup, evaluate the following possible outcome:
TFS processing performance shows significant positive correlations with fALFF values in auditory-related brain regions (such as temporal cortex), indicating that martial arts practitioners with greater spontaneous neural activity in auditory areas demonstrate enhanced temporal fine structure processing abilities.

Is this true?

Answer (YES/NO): NO